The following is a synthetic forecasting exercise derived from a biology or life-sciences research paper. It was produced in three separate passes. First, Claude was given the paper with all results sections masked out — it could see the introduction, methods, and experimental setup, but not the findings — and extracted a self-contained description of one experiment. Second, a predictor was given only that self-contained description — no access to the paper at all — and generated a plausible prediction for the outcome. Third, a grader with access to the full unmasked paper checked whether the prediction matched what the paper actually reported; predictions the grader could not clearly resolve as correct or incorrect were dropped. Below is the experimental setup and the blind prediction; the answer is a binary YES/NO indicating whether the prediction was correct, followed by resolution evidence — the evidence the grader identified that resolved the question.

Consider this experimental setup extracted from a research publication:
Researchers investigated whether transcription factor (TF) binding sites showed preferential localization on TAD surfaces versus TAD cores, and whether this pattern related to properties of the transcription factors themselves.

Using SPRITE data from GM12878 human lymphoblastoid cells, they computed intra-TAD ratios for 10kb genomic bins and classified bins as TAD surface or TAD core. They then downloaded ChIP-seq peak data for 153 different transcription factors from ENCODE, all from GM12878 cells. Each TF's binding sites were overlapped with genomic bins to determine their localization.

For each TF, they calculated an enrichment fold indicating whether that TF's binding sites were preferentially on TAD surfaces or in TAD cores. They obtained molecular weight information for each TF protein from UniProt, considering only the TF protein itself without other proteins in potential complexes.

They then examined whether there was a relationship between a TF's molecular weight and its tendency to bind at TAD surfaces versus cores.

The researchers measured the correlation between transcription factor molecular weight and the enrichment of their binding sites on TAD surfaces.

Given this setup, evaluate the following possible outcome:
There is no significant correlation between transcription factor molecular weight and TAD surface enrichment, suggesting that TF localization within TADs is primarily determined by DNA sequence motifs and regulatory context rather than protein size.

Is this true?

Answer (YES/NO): NO